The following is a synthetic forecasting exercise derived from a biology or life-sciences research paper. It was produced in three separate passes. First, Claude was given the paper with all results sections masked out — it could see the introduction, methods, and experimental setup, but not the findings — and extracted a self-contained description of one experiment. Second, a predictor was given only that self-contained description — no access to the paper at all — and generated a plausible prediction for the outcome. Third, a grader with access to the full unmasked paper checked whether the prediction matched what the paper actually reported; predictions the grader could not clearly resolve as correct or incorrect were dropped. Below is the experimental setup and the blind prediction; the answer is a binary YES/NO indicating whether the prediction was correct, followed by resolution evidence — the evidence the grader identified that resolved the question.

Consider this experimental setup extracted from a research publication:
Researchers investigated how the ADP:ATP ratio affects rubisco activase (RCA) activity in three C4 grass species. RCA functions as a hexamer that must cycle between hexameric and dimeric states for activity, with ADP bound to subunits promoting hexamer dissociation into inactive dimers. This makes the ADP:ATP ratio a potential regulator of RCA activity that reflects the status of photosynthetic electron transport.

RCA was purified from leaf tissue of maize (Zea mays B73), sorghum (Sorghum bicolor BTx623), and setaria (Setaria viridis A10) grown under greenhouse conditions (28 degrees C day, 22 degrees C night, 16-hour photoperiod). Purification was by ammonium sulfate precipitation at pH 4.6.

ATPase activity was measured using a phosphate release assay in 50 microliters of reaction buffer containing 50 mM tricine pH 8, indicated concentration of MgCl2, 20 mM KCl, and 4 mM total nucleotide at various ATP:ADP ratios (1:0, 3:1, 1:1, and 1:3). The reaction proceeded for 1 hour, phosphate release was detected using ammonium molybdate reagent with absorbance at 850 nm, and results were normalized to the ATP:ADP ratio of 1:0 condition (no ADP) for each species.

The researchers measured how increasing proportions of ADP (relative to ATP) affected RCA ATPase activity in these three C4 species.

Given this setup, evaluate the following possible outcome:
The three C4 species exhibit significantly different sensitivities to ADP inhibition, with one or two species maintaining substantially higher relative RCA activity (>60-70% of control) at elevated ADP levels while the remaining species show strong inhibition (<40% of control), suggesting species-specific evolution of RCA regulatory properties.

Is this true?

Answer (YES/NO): NO